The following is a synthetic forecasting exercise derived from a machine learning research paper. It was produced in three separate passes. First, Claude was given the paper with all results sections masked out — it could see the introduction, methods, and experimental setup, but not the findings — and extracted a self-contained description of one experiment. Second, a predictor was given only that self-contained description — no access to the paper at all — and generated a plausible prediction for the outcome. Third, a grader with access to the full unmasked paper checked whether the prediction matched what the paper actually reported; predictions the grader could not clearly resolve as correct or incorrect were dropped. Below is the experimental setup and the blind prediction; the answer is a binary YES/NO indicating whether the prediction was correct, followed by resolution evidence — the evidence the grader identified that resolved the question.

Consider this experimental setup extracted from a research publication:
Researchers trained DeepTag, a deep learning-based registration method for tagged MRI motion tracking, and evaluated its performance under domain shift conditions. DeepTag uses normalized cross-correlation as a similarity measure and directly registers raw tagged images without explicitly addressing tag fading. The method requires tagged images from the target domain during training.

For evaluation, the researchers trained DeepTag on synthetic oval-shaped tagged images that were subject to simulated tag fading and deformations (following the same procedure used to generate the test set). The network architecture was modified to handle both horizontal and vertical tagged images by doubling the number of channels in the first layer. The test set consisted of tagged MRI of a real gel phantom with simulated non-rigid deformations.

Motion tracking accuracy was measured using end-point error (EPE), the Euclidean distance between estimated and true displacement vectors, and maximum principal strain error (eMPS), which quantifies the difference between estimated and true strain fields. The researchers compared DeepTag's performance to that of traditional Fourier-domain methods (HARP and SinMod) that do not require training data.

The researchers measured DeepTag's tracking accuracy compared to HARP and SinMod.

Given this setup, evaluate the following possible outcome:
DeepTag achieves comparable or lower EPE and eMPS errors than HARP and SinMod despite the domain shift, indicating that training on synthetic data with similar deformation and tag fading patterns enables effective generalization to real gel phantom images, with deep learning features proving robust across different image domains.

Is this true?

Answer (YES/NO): NO